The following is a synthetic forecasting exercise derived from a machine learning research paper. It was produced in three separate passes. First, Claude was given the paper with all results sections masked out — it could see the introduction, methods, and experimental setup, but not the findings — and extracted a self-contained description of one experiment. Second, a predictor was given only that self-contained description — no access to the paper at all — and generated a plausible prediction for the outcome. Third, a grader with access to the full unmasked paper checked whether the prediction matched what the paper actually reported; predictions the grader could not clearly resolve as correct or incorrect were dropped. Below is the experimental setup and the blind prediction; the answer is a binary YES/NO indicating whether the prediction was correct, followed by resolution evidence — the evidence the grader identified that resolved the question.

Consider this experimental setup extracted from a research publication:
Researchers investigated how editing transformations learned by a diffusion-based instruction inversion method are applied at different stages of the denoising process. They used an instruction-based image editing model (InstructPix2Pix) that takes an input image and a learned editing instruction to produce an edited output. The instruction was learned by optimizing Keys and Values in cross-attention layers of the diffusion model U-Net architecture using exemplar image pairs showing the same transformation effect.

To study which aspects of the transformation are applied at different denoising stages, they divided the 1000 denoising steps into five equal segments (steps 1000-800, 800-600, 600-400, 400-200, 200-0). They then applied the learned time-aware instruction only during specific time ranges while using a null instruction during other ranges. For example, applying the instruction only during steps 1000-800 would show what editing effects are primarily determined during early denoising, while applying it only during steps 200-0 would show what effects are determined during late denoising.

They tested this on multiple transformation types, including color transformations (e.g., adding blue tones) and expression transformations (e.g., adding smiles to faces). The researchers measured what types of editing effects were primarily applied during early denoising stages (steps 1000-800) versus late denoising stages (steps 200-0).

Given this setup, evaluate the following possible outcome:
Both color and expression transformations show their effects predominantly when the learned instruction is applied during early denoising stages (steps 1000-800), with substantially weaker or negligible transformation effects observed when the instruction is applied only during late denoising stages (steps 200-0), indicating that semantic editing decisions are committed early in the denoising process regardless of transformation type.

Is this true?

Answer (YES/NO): NO